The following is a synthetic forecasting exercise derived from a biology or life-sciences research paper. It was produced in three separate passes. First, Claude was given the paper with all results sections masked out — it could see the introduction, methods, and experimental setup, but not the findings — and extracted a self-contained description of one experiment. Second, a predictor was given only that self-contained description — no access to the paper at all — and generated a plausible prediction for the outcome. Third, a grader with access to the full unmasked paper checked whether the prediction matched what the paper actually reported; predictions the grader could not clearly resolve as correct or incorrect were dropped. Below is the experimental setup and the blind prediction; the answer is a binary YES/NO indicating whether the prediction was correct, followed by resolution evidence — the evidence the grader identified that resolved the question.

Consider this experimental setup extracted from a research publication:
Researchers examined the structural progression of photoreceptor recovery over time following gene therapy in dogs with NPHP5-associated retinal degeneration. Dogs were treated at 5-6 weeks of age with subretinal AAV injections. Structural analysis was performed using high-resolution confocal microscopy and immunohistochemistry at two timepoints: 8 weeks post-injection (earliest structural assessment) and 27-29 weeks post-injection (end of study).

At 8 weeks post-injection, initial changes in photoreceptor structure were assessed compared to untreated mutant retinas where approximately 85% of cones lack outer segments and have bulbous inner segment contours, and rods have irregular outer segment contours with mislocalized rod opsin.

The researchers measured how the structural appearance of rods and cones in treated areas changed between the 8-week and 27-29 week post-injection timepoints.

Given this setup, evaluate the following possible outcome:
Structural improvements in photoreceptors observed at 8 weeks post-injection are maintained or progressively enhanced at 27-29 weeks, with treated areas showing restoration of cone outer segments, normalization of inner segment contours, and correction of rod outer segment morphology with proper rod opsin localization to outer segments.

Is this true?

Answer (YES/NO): YES